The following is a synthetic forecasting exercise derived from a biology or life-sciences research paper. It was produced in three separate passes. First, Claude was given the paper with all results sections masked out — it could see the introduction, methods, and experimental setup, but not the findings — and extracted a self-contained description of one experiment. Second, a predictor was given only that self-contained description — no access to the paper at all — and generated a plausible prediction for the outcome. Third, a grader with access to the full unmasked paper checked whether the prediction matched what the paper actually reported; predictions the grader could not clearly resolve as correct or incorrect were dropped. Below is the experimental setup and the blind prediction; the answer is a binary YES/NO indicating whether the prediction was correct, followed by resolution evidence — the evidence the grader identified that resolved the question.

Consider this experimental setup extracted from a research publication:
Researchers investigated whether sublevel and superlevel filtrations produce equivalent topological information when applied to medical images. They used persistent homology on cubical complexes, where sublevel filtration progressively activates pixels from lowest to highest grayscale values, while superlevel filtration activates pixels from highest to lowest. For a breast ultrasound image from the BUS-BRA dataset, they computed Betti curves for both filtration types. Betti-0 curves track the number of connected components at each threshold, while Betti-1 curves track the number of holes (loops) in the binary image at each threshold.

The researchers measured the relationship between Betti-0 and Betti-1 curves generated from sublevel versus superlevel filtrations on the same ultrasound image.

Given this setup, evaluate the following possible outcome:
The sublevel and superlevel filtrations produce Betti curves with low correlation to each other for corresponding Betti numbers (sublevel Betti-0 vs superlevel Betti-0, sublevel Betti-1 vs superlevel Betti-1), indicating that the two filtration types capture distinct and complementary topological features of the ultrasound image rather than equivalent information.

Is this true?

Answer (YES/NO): NO